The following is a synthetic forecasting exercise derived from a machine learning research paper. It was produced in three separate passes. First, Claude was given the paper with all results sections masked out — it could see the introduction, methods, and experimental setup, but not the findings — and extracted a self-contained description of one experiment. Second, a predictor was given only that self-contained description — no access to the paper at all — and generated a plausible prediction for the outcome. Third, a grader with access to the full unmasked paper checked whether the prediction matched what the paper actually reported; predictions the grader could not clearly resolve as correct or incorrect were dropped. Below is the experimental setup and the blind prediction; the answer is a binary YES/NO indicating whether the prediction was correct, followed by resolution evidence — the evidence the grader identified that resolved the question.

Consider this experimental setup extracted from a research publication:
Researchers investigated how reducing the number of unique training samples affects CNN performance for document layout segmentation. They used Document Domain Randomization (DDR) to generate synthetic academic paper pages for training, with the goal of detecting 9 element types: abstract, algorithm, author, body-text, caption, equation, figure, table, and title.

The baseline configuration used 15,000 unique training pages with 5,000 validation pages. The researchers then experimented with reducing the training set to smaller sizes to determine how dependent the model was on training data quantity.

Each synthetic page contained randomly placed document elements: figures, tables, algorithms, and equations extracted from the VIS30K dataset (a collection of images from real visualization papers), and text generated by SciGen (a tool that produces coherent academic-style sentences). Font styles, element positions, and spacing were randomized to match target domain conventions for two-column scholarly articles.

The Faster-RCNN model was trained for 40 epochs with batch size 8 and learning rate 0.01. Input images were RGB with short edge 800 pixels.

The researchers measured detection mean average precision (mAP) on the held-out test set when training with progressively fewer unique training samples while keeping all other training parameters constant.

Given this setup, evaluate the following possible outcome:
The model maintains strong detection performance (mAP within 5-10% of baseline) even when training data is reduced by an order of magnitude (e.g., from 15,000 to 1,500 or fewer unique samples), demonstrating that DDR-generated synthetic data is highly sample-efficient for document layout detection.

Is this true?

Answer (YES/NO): NO